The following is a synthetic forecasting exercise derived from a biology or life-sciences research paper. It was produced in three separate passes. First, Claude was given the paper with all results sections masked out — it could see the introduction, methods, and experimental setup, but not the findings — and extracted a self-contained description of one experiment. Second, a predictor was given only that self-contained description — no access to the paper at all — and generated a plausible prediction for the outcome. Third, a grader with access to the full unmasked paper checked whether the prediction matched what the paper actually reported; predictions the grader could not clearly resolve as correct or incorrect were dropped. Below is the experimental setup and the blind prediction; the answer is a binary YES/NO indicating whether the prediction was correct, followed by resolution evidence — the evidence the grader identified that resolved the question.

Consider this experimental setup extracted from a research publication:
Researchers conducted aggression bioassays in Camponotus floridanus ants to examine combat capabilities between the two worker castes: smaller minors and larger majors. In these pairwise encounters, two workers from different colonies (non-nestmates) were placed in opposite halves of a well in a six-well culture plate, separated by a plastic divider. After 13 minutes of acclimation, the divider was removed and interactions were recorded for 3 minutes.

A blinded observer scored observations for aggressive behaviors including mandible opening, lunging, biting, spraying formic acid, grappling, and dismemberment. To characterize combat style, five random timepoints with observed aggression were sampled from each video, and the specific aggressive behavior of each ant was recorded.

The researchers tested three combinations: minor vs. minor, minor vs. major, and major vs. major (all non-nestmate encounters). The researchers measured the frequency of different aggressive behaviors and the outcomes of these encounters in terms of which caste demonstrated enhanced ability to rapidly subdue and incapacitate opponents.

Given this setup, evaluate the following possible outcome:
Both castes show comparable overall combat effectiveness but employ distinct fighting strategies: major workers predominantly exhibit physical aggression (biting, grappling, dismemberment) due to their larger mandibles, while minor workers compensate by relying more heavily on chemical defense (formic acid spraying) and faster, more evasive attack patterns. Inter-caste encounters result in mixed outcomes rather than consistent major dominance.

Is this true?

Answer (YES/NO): NO